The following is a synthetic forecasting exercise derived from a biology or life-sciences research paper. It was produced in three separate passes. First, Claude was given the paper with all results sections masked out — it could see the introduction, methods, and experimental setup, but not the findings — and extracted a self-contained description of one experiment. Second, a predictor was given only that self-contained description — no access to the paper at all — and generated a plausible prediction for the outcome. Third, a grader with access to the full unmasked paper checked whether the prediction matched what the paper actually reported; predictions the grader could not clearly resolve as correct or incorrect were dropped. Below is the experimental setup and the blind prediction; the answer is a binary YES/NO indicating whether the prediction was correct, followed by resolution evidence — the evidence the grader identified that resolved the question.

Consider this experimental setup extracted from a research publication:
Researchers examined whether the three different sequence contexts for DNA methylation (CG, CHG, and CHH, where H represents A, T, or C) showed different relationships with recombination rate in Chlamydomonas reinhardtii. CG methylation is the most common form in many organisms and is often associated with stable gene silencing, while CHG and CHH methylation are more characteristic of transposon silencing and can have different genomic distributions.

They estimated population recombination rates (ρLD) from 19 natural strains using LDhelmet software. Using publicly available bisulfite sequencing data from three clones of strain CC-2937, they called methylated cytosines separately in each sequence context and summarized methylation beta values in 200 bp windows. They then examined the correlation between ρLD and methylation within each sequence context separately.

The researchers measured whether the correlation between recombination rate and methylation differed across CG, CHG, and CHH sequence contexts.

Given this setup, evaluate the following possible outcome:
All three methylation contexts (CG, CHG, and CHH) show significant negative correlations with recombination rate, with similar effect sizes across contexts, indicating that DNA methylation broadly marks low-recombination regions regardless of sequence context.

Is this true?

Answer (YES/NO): NO